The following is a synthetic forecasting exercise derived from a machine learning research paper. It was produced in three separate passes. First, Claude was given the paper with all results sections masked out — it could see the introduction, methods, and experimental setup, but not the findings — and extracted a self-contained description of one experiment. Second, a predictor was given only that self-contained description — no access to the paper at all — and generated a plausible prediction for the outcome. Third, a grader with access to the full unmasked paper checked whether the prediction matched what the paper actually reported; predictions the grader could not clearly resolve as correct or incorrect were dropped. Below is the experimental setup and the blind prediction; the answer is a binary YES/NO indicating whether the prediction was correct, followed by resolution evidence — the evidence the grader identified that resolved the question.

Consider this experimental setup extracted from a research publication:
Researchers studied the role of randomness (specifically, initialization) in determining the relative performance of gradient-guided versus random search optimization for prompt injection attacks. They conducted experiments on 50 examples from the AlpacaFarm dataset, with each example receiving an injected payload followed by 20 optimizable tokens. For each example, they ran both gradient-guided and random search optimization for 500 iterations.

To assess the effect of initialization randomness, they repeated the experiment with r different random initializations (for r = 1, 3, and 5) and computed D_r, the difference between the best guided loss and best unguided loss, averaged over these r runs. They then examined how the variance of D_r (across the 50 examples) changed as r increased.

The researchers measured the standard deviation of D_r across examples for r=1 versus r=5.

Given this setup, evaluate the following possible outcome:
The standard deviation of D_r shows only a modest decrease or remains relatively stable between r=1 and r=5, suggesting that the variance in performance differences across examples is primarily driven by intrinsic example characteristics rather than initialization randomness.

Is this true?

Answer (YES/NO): NO